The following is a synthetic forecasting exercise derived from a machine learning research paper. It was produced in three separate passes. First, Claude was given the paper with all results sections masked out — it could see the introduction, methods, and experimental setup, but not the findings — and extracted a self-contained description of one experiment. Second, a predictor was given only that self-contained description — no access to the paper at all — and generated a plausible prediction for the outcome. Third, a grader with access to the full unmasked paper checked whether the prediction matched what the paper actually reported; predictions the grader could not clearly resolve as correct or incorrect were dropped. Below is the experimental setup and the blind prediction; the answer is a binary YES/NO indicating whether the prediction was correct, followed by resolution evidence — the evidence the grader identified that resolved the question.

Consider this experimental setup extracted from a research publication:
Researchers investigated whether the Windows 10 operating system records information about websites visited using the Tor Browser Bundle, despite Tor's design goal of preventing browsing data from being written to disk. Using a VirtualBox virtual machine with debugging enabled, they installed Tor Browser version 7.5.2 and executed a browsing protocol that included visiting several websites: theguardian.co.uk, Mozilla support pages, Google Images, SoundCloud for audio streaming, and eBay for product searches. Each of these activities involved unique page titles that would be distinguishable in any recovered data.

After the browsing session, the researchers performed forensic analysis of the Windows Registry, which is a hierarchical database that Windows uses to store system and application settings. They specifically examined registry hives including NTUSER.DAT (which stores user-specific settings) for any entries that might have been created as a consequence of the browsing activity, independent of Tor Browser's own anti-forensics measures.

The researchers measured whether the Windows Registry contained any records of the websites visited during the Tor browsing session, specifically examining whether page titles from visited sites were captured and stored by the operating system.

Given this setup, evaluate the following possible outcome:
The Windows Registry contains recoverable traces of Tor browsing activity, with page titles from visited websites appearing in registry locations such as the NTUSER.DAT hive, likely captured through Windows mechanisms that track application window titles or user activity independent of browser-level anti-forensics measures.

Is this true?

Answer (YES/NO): YES